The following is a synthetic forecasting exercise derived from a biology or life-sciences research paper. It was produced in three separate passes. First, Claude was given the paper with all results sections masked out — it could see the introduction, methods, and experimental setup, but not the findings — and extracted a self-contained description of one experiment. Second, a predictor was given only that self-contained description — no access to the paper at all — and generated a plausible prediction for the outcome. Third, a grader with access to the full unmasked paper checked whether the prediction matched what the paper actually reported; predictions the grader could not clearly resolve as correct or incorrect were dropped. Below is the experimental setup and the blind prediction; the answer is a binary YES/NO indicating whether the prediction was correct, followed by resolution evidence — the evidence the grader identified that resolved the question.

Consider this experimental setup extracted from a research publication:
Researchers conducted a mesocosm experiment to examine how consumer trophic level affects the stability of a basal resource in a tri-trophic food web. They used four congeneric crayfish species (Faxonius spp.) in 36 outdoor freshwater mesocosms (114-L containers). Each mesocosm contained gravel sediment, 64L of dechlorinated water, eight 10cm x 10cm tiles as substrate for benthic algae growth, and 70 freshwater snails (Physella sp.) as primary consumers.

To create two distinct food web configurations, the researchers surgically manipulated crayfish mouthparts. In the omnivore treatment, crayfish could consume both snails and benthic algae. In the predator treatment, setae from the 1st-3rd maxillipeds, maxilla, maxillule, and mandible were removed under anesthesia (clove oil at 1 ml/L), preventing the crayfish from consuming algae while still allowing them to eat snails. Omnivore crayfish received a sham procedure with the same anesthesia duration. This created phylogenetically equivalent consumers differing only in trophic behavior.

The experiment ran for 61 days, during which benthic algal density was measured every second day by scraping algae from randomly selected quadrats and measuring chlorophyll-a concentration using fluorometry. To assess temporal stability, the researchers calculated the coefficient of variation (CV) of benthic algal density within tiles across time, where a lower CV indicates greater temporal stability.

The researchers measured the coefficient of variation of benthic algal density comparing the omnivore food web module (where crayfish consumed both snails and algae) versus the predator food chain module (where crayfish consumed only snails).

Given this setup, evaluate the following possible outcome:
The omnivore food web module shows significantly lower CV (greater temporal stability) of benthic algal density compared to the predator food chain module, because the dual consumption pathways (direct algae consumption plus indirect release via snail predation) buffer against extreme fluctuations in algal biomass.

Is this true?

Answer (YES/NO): YES